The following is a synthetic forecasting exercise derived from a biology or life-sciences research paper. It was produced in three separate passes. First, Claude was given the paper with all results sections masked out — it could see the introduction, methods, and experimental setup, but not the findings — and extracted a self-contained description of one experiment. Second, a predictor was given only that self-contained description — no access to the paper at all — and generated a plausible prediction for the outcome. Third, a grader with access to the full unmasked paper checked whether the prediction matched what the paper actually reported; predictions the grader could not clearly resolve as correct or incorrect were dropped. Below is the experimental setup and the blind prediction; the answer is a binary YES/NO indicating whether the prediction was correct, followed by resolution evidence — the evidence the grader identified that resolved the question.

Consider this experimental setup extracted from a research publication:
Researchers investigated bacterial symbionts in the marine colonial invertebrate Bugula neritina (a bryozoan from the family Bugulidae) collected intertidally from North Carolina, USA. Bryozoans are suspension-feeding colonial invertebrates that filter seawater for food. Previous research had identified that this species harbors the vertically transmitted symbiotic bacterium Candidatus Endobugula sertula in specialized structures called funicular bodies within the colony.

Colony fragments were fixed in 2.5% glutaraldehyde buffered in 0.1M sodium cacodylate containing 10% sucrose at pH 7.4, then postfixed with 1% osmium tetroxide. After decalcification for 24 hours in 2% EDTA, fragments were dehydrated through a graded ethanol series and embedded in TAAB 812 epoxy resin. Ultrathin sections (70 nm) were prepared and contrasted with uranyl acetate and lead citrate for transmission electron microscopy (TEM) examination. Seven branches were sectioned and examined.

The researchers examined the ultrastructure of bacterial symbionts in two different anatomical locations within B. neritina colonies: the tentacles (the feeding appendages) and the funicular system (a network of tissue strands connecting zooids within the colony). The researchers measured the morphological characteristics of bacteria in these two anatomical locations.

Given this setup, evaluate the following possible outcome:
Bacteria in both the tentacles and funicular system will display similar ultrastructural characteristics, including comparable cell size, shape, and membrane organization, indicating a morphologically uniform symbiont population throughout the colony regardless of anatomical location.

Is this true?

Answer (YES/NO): NO